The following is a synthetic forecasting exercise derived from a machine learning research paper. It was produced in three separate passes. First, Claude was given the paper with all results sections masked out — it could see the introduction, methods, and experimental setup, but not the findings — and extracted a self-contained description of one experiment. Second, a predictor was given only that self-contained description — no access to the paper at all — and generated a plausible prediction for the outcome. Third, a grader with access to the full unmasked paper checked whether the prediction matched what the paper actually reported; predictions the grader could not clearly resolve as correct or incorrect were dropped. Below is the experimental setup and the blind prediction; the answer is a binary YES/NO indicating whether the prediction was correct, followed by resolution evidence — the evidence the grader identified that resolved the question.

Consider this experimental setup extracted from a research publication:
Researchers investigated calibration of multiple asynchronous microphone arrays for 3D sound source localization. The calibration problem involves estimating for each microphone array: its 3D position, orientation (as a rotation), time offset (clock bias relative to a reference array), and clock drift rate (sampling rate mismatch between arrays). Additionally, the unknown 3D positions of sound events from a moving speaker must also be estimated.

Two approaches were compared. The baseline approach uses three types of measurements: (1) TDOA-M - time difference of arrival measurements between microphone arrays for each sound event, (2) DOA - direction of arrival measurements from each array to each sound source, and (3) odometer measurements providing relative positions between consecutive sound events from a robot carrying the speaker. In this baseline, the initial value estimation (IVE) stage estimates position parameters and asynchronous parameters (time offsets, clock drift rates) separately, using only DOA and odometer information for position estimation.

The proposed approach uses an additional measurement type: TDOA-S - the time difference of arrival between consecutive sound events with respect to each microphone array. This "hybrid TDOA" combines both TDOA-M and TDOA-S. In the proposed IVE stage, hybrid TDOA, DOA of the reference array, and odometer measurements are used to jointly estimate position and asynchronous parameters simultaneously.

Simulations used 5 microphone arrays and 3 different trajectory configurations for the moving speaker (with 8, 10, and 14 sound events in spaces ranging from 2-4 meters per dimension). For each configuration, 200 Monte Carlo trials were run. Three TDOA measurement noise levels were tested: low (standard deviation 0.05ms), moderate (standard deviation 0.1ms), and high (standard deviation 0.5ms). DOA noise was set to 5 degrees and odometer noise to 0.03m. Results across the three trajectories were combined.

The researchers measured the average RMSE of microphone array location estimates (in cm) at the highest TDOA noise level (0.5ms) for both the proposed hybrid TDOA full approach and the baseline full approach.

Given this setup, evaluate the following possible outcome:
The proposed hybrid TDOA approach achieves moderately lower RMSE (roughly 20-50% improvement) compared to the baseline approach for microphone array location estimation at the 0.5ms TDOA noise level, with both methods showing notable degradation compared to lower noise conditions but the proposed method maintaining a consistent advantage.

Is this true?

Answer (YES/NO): NO